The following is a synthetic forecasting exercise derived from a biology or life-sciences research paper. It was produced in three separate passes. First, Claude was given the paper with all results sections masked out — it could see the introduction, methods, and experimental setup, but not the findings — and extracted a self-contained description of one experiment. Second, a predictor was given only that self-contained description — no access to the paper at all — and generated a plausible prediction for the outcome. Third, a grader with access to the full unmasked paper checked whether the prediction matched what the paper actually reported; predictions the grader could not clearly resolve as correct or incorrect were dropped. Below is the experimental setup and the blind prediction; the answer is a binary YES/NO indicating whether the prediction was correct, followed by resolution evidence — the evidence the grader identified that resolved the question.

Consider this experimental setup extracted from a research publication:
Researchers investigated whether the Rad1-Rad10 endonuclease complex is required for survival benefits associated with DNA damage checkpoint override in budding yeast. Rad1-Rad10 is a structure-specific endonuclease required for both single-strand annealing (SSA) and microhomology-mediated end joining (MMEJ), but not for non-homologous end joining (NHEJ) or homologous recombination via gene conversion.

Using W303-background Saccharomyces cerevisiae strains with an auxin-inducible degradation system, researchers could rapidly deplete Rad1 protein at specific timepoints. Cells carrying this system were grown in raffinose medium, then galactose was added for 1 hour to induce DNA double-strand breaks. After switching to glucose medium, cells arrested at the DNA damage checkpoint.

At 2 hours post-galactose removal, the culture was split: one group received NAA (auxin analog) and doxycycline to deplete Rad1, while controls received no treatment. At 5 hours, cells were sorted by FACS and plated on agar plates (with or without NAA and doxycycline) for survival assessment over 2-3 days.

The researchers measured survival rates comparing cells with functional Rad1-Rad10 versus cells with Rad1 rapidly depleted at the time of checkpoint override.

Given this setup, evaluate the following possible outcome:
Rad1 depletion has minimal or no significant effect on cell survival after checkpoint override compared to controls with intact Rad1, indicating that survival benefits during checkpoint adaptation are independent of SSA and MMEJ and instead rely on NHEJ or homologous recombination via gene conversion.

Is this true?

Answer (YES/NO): NO